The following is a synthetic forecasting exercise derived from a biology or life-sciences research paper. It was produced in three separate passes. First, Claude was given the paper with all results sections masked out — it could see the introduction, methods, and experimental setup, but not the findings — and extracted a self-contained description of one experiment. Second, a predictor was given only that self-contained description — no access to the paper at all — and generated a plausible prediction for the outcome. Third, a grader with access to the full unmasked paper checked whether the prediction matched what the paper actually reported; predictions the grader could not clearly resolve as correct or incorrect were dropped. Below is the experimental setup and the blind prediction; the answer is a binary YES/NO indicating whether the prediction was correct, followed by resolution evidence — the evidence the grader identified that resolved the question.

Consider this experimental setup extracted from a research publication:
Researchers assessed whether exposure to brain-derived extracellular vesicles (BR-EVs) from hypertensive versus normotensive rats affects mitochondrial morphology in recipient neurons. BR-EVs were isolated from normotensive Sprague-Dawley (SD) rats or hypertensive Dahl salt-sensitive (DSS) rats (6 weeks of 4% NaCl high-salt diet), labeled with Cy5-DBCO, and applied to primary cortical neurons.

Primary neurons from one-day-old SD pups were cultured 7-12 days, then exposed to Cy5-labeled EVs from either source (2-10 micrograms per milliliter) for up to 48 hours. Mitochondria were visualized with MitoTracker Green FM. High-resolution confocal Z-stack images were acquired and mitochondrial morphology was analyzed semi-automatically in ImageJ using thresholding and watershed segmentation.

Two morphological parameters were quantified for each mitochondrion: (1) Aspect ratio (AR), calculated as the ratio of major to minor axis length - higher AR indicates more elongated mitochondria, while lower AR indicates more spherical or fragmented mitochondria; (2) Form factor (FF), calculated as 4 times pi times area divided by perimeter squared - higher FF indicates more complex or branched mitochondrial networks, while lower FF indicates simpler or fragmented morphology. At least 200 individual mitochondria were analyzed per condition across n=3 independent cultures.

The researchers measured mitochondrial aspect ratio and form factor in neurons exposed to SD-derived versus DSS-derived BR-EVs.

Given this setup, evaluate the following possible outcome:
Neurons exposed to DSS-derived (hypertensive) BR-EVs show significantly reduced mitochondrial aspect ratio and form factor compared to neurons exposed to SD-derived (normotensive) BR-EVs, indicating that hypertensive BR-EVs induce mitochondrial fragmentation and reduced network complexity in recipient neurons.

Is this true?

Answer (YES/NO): NO